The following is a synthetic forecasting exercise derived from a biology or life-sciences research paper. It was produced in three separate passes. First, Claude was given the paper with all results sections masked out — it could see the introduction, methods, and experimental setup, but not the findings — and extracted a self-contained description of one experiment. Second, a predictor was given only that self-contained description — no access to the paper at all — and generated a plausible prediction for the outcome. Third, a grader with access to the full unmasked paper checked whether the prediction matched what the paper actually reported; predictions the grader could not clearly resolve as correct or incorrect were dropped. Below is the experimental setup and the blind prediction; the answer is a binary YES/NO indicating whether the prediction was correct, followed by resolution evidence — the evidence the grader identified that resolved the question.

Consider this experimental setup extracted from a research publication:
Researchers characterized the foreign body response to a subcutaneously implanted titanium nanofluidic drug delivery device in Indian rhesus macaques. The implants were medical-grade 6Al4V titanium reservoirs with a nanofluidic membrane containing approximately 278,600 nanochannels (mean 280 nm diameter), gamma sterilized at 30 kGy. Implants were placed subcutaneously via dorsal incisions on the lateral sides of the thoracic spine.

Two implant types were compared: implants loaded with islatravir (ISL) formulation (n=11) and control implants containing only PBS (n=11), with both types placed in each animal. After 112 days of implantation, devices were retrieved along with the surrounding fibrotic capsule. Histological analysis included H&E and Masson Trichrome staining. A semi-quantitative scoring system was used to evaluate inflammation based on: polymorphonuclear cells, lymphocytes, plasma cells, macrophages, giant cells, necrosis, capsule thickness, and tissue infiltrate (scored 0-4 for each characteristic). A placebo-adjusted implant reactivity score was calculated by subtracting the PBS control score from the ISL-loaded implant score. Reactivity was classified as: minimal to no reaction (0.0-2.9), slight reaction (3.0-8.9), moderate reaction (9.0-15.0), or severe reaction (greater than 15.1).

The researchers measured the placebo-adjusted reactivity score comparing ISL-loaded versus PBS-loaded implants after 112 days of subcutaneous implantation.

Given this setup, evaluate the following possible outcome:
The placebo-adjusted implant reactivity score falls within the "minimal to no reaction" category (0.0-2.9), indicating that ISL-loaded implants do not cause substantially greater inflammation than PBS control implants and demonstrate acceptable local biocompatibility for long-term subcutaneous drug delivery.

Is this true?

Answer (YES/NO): NO